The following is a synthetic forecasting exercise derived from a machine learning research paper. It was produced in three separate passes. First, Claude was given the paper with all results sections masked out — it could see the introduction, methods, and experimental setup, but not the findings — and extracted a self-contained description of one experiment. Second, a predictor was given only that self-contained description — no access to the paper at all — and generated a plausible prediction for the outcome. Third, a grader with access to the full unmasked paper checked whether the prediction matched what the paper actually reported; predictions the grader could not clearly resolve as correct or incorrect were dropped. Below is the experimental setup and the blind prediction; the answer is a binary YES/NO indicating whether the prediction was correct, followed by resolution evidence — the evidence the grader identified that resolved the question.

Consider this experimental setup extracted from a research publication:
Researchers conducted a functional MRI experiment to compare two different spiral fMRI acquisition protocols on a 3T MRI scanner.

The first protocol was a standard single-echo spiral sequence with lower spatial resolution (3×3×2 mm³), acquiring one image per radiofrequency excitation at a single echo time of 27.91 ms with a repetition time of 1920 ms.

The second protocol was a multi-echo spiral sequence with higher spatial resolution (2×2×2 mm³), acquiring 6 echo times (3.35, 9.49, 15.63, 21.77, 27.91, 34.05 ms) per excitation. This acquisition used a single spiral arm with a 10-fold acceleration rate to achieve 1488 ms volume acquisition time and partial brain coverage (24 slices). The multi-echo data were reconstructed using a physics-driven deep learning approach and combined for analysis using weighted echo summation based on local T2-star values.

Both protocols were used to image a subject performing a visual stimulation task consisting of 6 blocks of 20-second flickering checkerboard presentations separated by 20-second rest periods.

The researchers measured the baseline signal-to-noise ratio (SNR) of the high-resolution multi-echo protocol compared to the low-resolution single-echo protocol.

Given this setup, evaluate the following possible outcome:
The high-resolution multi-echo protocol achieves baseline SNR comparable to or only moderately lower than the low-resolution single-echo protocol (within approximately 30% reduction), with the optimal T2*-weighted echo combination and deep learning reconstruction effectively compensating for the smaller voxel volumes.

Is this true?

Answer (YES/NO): NO